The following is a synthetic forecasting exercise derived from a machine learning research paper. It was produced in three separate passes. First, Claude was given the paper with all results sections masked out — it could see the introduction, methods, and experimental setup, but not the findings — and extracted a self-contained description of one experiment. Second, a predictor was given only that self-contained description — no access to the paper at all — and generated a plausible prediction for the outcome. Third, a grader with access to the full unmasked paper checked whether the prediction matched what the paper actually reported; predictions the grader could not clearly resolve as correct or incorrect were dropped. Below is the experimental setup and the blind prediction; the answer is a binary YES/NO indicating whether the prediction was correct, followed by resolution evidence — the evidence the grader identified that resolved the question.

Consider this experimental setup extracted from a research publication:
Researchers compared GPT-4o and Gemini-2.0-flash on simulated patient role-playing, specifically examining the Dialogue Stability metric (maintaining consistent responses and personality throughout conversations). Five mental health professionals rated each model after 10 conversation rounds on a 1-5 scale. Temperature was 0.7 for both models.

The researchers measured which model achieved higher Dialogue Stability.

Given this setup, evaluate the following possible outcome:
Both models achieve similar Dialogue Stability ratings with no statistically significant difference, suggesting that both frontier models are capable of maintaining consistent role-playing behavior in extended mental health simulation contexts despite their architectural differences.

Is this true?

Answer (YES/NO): YES